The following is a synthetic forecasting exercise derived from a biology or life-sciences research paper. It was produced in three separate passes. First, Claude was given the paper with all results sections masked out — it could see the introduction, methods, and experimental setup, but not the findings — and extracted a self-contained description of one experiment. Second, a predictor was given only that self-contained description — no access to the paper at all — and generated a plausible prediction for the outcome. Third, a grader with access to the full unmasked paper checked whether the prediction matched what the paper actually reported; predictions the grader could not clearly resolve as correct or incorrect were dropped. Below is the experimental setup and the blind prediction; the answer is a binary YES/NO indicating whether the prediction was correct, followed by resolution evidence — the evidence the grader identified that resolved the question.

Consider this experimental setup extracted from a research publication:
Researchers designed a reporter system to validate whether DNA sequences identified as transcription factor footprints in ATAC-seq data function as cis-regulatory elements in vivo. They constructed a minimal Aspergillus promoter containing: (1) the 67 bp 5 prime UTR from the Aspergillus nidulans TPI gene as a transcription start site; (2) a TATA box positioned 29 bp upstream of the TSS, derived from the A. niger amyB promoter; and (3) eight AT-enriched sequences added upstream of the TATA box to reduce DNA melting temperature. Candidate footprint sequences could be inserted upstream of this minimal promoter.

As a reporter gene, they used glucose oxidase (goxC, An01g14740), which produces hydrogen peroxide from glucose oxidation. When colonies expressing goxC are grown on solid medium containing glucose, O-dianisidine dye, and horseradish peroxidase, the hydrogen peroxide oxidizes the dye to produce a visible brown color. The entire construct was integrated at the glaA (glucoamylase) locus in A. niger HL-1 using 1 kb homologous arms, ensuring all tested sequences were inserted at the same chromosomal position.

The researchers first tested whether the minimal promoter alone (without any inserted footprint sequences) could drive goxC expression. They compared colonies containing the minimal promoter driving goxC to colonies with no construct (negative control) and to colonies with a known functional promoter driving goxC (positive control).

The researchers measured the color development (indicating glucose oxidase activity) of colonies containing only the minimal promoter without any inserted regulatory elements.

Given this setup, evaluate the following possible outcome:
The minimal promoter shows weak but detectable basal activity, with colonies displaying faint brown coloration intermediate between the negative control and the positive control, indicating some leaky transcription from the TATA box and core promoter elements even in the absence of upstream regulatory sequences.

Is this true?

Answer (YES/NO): NO